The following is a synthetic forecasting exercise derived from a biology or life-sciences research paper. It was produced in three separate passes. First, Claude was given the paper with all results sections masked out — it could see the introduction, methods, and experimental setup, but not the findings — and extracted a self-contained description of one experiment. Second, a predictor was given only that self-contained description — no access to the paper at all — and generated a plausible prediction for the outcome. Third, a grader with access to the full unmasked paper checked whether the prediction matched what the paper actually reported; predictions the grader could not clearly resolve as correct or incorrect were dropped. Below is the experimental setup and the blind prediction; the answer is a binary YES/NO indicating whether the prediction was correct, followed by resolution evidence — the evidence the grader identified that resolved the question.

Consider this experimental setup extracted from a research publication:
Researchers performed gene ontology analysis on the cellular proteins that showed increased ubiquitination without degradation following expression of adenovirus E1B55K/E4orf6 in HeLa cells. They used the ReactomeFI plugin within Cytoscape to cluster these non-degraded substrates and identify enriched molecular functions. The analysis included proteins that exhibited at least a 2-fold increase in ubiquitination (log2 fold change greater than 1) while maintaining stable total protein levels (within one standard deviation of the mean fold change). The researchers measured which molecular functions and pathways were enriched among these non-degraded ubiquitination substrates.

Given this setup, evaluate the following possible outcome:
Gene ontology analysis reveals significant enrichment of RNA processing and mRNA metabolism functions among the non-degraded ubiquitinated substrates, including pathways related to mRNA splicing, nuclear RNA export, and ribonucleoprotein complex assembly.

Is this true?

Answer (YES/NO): YES